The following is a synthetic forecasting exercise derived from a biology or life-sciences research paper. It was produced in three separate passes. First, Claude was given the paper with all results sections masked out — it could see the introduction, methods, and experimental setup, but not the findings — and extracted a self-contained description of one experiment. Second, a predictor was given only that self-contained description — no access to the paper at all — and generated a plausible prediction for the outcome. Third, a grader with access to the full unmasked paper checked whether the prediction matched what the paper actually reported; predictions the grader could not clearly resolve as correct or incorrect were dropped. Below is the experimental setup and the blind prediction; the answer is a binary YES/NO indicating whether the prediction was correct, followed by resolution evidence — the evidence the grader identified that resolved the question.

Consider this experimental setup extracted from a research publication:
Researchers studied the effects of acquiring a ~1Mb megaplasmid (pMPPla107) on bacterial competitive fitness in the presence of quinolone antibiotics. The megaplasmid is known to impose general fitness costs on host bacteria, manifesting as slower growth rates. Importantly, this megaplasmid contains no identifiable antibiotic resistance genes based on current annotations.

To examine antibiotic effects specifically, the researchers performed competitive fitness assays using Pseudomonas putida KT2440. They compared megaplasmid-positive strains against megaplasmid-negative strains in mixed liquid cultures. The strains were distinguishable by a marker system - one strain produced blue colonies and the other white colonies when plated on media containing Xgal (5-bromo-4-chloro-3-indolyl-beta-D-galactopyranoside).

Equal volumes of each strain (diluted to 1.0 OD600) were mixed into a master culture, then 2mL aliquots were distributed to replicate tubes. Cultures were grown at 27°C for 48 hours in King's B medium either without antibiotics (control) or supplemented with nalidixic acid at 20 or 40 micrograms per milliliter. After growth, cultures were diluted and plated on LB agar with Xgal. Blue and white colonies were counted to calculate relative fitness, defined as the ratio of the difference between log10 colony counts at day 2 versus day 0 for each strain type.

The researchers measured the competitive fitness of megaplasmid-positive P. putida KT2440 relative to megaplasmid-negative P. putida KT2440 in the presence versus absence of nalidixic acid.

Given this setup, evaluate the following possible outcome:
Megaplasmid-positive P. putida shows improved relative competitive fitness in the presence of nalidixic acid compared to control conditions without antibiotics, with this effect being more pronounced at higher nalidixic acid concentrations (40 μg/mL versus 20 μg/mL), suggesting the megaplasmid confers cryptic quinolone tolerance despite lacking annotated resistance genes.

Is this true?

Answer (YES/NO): YES